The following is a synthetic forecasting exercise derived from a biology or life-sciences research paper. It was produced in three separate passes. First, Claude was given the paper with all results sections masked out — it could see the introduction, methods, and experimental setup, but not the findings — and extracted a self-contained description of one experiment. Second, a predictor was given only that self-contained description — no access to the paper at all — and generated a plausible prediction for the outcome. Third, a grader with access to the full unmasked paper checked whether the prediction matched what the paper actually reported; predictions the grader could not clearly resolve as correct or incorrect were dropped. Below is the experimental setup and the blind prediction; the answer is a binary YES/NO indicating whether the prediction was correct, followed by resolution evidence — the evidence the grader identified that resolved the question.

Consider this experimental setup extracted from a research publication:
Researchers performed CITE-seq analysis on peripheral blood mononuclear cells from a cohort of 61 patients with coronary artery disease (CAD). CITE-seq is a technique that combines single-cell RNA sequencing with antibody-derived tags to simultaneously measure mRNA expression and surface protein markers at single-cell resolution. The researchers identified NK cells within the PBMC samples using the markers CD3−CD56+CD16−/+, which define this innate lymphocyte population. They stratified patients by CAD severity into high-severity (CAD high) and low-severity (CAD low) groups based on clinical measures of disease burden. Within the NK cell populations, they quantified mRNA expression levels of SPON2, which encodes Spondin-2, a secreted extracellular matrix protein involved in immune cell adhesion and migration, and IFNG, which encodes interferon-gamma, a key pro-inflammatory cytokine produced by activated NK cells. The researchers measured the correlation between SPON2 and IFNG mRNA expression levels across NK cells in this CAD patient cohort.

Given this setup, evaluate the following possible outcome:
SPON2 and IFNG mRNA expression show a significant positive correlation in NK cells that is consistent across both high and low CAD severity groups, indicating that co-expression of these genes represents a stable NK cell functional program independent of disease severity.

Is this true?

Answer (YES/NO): NO